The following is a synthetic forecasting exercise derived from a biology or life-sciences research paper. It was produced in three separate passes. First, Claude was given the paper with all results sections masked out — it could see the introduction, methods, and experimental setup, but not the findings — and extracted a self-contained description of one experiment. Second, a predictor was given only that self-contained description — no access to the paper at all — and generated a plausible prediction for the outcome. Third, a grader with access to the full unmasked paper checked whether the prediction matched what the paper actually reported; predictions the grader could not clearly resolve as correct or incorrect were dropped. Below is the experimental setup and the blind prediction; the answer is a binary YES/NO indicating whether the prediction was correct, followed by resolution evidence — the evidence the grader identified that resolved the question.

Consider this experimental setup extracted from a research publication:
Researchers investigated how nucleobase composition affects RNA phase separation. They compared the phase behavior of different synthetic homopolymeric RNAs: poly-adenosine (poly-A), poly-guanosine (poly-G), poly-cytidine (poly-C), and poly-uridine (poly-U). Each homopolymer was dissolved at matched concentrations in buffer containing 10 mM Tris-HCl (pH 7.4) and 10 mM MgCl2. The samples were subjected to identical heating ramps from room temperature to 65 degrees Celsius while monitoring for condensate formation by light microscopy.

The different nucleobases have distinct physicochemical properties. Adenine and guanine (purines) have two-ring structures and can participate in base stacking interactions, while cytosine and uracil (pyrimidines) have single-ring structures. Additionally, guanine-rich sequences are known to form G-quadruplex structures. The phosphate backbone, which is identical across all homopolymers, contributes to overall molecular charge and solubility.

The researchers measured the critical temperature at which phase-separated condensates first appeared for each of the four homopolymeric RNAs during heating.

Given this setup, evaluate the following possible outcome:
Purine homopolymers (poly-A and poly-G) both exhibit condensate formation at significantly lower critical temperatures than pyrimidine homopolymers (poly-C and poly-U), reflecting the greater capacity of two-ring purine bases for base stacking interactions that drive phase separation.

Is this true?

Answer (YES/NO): YES